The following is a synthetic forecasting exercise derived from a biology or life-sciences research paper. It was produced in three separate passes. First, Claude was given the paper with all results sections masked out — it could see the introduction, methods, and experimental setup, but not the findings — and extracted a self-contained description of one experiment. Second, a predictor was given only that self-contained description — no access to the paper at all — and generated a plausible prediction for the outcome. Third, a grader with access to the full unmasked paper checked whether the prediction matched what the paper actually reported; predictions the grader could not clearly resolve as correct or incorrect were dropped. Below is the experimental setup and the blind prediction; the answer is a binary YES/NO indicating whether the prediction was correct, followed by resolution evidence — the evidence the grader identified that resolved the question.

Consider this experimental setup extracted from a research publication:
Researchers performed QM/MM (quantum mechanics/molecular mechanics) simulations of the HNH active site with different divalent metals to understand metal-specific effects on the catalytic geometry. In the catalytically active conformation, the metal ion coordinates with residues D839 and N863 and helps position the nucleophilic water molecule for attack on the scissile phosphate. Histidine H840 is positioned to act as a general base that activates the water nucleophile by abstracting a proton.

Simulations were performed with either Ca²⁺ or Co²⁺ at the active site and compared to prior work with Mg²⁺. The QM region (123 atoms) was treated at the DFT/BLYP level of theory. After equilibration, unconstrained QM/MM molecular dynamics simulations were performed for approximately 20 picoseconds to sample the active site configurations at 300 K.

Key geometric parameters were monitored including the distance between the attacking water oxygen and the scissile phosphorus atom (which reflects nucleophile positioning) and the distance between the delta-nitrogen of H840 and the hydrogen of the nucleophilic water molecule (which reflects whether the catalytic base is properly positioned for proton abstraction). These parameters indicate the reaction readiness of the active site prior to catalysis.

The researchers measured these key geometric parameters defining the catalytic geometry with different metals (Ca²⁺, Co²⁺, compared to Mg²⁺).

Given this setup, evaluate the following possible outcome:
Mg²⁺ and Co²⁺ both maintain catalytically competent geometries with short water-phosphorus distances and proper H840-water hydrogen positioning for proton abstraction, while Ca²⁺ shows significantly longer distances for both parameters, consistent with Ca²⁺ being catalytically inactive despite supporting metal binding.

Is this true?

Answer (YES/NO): NO